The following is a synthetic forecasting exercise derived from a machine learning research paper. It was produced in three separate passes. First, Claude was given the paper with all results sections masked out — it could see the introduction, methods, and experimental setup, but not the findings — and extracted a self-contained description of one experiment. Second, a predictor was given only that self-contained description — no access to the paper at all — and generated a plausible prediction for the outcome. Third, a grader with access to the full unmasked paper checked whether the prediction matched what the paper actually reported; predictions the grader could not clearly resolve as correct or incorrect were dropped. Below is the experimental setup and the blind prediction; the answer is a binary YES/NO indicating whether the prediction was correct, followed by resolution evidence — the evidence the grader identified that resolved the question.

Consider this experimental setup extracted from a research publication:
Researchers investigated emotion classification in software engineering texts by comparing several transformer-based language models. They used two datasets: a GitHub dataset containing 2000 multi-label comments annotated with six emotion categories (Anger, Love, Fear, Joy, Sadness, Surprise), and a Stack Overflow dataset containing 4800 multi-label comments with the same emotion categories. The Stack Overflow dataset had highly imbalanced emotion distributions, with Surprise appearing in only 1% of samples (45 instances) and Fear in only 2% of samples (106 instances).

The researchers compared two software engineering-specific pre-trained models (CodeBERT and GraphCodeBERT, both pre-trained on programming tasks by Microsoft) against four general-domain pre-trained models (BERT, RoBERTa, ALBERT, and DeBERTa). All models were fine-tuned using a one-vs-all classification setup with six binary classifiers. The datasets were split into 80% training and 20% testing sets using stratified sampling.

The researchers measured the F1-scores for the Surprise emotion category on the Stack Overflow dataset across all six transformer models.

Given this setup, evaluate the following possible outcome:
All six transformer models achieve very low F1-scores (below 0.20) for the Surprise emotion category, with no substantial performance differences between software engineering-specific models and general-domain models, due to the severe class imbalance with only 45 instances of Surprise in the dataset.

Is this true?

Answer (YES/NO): NO